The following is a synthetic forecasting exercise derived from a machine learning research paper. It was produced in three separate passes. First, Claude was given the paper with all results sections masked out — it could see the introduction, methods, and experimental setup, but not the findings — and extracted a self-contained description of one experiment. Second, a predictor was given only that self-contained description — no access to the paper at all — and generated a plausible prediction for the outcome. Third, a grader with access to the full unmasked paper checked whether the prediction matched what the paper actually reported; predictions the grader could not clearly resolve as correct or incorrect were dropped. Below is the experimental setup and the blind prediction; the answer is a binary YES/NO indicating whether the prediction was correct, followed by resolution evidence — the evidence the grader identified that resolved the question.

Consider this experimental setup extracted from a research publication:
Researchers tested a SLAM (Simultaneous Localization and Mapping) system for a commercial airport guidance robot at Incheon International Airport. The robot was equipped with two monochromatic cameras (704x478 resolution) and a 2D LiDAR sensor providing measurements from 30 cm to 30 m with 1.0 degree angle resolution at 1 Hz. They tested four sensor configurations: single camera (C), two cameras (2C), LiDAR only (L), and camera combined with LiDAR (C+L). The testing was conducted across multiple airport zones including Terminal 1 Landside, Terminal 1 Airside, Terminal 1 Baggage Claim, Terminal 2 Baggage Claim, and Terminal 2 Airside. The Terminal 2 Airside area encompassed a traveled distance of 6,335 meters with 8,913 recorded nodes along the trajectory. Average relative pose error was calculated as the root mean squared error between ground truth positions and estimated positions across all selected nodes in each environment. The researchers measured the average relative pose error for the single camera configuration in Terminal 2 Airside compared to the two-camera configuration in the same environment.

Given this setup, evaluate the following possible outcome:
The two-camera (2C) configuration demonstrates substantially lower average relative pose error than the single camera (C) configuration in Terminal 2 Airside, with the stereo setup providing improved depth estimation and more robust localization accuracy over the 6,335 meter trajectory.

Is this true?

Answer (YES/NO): YES